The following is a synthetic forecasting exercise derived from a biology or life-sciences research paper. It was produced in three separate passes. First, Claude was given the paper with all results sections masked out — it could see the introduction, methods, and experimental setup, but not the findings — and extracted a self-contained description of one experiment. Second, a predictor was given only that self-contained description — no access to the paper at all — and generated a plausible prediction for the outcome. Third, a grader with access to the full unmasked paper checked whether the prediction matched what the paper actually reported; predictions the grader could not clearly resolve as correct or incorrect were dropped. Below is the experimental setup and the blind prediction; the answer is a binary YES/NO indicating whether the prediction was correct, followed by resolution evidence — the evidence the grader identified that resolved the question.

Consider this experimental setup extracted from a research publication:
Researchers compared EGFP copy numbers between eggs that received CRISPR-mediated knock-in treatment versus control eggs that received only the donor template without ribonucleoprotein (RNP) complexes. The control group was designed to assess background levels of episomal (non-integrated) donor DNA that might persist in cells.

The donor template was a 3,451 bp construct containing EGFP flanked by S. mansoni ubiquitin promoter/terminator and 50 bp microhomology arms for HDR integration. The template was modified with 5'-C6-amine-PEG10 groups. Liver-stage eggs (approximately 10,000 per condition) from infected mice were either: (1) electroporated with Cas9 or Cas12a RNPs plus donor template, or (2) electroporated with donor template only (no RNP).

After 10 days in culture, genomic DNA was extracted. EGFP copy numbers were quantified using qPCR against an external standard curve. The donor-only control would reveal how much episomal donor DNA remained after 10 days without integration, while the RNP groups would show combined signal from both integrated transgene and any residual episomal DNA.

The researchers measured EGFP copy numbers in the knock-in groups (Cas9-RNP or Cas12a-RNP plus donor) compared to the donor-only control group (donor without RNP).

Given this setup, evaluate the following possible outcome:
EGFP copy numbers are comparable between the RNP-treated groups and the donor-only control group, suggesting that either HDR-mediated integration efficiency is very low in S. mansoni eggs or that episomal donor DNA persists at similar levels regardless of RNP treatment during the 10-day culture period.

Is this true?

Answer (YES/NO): NO